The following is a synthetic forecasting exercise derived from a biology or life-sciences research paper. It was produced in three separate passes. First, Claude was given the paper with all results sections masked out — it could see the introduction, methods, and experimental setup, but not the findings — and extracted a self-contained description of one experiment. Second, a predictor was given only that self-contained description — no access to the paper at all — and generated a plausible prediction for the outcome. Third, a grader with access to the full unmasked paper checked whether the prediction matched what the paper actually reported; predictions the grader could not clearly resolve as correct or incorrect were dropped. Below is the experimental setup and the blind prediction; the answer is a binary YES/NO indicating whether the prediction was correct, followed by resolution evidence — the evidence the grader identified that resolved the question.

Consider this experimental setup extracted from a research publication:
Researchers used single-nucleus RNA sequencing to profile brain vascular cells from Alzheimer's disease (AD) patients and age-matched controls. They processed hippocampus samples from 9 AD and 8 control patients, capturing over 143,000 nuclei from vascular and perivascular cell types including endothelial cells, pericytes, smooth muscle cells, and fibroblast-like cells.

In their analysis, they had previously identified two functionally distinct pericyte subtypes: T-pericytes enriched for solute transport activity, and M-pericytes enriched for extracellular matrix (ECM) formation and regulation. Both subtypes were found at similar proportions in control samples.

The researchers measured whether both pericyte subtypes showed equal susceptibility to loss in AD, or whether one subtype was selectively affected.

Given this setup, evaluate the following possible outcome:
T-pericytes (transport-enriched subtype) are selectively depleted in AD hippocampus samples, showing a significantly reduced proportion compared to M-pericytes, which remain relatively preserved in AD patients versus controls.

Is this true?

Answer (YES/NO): NO